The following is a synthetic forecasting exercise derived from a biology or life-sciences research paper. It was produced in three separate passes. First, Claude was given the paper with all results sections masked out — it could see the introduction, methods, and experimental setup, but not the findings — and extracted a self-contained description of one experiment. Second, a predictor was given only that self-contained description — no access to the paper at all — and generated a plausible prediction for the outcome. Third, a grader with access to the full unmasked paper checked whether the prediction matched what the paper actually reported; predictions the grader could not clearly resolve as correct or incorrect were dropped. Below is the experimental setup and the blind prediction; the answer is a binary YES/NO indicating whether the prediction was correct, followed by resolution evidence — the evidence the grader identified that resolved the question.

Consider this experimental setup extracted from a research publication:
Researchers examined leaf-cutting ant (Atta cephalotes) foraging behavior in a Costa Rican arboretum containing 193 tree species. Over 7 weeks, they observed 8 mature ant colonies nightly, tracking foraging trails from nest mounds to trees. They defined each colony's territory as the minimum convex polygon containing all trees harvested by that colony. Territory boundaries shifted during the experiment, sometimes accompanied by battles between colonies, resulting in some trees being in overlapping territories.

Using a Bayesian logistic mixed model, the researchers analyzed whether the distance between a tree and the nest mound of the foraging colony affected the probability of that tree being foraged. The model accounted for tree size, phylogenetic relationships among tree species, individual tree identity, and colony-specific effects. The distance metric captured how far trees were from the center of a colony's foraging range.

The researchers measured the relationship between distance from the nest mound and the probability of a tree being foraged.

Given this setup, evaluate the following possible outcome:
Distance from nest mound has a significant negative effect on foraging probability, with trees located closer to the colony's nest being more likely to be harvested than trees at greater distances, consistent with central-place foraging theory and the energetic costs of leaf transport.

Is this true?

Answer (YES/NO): YES